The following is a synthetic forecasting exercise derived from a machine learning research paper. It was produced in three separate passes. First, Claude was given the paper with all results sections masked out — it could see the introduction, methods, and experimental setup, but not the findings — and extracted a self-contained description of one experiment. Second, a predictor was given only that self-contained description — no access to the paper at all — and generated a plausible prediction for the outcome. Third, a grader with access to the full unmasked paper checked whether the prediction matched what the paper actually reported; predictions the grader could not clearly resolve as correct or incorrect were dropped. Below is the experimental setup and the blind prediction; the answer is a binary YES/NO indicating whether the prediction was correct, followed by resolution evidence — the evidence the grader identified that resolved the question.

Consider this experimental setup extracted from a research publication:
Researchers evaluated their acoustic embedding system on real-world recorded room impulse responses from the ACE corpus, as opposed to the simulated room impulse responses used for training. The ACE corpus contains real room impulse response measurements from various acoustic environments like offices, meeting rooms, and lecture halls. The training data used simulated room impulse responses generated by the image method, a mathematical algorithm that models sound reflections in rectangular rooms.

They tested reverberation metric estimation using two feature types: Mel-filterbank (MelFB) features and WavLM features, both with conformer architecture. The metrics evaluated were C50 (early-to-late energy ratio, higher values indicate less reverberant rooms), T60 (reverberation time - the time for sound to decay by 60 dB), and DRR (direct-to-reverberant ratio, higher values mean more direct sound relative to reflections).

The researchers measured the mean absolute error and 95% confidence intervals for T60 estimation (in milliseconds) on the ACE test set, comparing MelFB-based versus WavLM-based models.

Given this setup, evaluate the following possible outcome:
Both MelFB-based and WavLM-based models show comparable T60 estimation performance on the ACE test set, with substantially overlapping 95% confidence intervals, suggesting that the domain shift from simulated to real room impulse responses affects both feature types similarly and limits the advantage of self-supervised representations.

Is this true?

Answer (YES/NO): YES